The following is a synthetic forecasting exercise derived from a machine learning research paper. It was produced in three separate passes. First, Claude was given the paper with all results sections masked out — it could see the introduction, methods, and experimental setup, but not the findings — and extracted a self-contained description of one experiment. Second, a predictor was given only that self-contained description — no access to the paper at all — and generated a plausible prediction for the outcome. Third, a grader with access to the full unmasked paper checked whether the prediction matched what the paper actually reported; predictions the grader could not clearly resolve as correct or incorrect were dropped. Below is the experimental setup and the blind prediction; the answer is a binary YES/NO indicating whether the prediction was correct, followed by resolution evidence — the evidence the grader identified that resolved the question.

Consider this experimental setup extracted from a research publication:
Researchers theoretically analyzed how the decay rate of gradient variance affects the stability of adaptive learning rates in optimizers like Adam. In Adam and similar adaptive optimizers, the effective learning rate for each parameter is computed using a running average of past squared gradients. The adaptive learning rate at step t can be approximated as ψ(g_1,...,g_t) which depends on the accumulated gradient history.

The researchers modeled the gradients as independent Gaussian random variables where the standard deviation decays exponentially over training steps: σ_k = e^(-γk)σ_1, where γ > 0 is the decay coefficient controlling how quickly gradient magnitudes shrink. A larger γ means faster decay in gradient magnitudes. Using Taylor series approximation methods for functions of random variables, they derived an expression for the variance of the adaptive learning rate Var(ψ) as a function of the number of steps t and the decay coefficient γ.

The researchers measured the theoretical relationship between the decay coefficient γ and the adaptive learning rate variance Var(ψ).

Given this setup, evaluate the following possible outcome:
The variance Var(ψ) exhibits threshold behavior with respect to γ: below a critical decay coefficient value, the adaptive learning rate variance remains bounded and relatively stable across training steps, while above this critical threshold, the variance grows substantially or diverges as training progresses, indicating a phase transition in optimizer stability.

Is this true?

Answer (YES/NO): NO